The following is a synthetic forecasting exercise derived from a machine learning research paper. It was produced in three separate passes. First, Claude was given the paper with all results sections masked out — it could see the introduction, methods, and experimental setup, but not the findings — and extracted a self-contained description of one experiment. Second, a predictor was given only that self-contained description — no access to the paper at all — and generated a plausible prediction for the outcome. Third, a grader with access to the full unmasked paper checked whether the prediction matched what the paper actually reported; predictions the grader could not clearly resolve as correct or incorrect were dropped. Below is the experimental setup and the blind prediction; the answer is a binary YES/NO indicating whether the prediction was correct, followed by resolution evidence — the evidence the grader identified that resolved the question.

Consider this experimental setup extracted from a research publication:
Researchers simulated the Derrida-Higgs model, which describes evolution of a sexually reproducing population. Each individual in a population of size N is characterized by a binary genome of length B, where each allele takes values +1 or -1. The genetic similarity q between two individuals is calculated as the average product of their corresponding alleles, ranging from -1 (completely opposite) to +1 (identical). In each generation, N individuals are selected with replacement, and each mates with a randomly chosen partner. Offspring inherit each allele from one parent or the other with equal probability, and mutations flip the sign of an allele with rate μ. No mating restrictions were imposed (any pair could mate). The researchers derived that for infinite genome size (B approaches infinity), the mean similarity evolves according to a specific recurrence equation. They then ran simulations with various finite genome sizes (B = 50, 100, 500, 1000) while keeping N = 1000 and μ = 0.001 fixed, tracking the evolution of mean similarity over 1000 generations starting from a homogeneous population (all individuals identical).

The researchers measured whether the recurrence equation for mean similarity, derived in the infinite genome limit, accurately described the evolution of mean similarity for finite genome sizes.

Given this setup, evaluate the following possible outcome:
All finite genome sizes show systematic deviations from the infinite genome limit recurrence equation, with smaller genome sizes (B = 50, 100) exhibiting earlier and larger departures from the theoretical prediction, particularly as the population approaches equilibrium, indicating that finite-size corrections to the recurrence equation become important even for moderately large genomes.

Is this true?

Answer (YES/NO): NO